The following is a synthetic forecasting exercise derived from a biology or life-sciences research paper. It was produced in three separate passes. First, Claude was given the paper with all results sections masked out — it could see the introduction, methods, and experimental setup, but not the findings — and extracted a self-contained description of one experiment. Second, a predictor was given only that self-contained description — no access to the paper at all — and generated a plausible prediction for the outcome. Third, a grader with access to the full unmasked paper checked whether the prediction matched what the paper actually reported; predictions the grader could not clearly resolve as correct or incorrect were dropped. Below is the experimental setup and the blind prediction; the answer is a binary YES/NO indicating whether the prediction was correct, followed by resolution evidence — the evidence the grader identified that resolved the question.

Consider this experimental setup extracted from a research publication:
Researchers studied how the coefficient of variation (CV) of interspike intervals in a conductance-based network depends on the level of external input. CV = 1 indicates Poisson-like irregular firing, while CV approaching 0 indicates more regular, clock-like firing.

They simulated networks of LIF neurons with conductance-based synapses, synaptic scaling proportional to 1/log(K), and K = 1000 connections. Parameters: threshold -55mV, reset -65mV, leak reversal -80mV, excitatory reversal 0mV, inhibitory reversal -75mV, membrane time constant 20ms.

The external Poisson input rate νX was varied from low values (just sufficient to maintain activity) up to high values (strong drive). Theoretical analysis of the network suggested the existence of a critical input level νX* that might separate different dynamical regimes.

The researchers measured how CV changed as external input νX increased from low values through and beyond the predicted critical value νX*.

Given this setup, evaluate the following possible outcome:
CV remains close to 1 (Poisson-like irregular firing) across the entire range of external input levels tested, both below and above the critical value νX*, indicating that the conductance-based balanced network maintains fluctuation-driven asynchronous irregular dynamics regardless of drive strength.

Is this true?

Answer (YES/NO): NO